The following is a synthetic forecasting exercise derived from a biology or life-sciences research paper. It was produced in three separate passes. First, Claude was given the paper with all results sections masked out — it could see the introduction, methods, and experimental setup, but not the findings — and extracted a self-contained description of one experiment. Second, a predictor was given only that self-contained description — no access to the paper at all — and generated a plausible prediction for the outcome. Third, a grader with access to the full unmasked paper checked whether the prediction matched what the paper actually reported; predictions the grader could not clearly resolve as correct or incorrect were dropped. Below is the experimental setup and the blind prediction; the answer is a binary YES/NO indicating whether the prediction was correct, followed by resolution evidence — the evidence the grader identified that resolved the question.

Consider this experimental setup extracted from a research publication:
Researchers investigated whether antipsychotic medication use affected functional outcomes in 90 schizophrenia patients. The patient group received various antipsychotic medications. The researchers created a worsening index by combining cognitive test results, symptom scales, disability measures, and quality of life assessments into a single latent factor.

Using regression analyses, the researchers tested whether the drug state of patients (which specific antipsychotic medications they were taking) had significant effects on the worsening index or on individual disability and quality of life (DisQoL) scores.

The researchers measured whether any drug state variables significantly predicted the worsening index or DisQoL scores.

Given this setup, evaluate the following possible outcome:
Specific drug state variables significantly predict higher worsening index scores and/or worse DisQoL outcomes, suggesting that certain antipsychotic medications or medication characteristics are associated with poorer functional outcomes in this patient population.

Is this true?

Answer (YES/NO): NO